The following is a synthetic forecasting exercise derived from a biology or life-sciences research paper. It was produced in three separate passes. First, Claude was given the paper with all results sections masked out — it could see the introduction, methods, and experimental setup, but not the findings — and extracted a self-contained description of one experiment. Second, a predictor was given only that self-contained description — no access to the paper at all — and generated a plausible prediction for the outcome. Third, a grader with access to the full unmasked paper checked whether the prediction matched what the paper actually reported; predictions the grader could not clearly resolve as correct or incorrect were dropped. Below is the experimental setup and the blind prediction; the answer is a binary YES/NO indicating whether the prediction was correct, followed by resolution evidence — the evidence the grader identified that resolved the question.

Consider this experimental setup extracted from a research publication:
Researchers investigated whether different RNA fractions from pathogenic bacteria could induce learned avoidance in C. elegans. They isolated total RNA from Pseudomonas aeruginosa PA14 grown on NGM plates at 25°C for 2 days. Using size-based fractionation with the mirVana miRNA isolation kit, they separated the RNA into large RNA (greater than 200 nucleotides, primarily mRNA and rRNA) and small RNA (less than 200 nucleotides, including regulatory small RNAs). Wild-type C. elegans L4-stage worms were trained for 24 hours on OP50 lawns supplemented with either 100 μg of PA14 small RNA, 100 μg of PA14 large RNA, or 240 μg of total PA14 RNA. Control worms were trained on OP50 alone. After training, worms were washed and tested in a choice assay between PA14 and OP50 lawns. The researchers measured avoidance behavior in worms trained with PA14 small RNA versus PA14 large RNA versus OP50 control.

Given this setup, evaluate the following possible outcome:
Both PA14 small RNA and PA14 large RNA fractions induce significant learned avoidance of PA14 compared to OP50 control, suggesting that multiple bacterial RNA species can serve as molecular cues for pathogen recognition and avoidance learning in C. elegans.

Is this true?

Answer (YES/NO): NO